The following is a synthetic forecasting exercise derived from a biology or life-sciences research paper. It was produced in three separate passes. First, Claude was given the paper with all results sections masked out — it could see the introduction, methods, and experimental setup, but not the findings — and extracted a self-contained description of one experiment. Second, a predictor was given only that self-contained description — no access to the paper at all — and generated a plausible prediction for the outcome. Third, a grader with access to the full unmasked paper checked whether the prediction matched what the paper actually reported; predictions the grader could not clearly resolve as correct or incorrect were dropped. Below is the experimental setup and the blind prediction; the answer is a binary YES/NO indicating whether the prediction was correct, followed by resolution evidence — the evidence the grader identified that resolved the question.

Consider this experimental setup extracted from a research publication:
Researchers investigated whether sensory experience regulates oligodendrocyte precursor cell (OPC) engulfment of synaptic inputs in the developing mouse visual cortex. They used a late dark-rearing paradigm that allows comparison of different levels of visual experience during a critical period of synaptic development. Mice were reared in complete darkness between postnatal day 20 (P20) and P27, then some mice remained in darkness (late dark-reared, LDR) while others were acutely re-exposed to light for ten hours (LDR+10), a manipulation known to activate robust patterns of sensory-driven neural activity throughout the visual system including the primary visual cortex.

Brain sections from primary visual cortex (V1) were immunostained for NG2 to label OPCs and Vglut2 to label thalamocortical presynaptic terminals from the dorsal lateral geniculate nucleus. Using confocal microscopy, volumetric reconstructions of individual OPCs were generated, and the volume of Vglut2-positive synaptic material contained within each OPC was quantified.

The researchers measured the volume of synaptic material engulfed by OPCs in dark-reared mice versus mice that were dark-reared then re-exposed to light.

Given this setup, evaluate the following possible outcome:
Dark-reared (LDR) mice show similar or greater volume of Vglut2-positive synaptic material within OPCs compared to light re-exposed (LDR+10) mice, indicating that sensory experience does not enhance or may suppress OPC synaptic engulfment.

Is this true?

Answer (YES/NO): NO